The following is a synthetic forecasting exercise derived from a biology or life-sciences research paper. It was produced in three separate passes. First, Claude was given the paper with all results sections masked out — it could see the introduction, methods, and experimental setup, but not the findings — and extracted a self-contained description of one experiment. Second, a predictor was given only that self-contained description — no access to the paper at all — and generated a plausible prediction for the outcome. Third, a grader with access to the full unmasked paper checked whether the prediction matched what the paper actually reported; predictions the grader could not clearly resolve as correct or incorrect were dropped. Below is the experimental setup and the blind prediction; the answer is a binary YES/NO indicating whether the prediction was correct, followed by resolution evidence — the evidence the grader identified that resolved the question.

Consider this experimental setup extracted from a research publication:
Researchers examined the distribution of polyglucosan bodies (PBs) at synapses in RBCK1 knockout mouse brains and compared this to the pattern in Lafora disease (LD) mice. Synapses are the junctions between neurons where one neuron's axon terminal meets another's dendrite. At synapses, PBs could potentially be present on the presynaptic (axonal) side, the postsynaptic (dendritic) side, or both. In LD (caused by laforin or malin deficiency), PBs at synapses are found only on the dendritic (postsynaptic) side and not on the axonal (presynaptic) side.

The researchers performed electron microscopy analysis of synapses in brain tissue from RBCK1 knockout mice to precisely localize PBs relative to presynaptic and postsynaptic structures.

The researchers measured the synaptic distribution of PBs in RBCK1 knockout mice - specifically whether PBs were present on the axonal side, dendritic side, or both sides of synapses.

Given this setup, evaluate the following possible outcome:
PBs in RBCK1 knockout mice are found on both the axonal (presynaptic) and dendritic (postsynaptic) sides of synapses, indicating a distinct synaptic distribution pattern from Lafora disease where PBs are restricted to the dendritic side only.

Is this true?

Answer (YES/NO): YES